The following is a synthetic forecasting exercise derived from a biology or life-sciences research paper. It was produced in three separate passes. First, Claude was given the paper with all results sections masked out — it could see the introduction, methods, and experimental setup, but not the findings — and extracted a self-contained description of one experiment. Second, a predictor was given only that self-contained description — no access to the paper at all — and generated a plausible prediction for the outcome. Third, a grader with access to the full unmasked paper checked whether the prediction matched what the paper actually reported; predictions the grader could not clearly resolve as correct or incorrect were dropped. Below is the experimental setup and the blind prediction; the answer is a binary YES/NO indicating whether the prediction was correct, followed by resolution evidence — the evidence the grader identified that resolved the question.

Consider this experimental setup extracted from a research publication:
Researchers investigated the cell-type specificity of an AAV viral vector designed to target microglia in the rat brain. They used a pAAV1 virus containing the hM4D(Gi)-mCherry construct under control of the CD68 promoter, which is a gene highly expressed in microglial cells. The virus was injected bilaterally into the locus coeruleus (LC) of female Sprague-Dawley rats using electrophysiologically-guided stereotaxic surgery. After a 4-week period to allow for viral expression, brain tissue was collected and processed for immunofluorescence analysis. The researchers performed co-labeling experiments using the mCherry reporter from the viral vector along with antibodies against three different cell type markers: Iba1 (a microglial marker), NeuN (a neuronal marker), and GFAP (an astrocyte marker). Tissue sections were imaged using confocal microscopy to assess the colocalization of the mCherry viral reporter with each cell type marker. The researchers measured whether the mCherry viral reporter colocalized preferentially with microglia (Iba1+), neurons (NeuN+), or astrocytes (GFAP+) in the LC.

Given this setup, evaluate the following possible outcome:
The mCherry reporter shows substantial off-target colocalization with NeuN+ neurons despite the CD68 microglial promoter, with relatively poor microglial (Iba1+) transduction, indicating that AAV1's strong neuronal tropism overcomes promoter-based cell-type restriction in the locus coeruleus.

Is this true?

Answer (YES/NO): NO